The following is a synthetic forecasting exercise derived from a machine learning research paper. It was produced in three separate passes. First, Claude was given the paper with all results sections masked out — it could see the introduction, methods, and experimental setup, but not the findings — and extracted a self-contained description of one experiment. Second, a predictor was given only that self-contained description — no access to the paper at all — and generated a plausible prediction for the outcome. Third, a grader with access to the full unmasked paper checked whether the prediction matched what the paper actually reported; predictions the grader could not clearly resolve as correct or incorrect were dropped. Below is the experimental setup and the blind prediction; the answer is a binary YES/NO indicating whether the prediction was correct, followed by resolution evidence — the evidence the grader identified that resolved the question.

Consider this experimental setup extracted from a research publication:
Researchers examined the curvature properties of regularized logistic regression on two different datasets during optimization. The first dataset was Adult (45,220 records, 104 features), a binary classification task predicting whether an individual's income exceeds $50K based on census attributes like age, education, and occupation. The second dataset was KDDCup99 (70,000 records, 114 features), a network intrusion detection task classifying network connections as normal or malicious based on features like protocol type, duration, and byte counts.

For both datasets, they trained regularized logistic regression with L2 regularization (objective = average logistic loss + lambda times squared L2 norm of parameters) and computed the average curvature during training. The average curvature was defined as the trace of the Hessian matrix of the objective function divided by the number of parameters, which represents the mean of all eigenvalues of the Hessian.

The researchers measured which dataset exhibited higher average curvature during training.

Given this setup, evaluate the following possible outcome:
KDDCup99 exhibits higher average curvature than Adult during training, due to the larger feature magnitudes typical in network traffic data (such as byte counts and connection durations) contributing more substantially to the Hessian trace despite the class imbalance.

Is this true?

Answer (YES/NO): NO